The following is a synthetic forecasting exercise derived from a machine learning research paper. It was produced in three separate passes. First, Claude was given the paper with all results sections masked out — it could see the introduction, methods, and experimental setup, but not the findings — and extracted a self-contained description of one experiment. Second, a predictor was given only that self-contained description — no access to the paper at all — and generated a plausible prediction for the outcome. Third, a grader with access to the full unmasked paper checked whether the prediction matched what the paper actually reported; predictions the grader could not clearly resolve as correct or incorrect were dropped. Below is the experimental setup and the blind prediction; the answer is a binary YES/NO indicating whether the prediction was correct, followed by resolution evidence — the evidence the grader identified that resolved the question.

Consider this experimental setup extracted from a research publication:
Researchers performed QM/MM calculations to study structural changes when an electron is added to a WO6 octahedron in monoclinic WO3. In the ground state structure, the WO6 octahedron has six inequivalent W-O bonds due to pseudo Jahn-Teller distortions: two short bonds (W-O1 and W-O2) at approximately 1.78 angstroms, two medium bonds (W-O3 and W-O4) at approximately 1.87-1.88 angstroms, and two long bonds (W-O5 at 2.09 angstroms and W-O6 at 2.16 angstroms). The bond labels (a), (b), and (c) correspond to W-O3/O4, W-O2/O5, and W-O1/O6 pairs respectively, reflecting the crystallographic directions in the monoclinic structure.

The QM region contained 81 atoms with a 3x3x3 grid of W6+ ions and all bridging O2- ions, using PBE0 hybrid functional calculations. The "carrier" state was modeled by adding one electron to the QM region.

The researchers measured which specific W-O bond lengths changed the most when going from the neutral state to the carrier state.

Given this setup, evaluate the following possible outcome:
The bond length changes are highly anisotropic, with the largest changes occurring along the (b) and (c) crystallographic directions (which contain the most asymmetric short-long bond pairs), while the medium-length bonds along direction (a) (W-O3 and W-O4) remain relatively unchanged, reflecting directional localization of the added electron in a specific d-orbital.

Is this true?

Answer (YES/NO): NO